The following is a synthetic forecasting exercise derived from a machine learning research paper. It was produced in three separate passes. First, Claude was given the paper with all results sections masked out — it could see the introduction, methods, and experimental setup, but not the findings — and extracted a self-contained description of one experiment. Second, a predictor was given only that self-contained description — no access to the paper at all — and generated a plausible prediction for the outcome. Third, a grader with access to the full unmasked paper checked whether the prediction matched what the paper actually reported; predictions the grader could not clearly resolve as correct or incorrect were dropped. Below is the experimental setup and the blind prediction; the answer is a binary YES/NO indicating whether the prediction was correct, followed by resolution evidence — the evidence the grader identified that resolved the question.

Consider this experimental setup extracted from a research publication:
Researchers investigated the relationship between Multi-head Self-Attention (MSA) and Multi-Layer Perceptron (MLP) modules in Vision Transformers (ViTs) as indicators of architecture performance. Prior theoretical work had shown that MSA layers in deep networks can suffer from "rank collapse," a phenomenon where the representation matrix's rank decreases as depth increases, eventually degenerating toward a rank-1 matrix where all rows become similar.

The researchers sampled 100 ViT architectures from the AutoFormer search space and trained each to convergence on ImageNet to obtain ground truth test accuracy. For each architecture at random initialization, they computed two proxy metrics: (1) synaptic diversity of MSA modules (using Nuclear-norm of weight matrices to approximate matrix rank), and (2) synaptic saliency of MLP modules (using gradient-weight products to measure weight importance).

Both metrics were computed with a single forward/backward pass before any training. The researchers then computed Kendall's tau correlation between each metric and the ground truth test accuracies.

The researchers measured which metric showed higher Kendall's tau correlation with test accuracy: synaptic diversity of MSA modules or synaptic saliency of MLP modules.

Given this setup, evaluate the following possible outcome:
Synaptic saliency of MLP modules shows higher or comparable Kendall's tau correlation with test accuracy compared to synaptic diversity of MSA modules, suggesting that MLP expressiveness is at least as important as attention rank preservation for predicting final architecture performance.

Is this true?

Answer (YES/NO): NO